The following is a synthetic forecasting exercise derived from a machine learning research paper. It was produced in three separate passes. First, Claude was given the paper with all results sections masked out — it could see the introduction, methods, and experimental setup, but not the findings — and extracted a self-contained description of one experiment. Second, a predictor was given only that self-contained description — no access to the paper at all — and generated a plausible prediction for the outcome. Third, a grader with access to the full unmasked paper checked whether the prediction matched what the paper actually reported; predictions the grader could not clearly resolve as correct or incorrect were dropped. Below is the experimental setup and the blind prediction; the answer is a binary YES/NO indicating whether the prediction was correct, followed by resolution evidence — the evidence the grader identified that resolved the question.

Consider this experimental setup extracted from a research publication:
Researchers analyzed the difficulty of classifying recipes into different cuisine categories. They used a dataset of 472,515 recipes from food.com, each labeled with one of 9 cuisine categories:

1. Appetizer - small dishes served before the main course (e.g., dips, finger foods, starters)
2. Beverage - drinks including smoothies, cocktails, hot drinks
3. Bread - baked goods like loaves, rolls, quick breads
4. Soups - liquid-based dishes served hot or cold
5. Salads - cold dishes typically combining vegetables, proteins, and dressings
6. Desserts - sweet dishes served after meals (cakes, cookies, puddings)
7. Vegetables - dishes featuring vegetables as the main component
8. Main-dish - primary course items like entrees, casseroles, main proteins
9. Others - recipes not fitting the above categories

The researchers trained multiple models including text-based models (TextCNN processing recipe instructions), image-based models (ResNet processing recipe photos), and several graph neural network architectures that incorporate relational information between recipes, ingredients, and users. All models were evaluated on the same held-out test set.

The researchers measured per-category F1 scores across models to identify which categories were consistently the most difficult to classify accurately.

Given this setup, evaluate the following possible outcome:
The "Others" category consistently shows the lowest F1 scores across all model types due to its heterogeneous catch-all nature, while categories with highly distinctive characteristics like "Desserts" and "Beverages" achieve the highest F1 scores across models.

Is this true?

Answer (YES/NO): NO